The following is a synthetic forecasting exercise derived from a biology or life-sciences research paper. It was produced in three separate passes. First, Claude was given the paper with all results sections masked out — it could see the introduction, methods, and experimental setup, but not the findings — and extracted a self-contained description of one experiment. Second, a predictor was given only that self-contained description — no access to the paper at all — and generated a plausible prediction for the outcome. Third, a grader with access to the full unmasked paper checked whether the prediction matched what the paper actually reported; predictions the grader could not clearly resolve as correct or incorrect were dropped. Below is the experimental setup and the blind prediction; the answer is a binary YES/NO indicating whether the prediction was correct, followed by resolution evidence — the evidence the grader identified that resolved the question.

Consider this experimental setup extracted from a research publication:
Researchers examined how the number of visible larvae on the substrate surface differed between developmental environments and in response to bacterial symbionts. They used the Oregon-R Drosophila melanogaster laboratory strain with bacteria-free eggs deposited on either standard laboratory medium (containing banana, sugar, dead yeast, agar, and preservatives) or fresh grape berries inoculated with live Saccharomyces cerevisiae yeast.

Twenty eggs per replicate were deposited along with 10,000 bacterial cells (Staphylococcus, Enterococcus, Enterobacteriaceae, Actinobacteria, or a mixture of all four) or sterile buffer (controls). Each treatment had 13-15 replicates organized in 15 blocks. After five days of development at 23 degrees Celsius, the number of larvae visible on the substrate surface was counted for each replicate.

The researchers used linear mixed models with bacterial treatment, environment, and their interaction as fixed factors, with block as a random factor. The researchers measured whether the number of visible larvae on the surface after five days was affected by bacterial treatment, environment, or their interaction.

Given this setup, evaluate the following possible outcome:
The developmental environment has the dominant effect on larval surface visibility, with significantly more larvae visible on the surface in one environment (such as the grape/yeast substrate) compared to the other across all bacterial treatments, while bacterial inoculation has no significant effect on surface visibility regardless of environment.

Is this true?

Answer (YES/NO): NO